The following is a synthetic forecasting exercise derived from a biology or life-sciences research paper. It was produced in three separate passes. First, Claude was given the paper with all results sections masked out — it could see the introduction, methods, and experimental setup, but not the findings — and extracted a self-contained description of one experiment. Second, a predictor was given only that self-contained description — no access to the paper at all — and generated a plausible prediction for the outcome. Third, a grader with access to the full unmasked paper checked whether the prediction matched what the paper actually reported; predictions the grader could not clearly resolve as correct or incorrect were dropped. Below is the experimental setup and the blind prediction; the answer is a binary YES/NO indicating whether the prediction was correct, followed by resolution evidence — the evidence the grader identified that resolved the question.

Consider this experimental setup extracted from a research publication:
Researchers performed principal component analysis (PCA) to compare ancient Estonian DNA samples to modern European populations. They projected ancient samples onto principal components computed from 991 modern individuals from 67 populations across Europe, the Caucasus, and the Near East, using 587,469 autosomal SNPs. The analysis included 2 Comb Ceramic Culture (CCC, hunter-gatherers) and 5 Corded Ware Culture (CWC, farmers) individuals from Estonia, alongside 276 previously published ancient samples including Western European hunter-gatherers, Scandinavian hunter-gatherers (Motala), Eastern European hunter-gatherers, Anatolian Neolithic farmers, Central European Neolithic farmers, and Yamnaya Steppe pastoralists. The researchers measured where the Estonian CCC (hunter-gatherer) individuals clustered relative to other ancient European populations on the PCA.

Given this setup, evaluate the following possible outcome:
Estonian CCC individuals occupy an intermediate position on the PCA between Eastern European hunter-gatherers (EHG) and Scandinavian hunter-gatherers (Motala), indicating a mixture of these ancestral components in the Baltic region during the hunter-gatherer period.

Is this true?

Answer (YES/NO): YES